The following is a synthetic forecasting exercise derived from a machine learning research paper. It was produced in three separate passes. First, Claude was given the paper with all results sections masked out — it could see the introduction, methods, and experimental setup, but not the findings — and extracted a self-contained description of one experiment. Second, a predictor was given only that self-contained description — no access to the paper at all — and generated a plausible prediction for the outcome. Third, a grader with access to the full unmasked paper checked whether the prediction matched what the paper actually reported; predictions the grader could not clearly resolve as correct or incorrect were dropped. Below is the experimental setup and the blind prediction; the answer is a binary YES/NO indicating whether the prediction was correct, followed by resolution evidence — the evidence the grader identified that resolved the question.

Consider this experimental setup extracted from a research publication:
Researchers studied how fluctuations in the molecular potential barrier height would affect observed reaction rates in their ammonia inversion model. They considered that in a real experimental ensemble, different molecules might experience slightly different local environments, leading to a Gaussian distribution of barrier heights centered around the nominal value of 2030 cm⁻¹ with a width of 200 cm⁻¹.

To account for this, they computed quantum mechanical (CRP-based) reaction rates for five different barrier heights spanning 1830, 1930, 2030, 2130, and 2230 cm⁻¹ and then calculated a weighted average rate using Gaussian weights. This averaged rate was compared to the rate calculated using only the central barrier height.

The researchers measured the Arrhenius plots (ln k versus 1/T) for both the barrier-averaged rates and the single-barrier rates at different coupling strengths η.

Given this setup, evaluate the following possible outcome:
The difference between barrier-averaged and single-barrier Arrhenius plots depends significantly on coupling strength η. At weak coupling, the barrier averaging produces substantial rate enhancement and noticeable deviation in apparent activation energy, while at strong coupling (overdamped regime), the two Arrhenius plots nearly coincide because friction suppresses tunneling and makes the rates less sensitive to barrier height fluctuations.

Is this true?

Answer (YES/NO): NO